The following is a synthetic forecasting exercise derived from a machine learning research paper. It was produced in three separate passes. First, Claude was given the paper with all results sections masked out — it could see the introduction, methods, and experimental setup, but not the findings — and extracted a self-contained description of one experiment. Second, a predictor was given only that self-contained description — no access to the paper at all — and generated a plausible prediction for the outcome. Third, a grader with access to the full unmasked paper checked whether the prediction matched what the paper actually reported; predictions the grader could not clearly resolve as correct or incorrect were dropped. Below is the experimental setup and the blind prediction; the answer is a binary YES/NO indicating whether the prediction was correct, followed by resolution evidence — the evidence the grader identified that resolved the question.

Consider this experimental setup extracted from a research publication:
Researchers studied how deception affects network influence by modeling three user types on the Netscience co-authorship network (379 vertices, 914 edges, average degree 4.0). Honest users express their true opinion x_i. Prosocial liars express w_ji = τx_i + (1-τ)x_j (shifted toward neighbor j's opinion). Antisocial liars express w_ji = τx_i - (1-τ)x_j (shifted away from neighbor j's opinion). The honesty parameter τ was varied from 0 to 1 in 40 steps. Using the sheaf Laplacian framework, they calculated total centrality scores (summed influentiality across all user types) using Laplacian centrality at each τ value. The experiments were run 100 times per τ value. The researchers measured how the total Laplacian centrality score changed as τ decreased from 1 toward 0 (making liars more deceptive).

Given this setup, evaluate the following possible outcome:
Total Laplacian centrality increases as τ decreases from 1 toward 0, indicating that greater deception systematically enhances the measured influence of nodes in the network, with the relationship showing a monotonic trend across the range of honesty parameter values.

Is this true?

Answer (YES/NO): NO